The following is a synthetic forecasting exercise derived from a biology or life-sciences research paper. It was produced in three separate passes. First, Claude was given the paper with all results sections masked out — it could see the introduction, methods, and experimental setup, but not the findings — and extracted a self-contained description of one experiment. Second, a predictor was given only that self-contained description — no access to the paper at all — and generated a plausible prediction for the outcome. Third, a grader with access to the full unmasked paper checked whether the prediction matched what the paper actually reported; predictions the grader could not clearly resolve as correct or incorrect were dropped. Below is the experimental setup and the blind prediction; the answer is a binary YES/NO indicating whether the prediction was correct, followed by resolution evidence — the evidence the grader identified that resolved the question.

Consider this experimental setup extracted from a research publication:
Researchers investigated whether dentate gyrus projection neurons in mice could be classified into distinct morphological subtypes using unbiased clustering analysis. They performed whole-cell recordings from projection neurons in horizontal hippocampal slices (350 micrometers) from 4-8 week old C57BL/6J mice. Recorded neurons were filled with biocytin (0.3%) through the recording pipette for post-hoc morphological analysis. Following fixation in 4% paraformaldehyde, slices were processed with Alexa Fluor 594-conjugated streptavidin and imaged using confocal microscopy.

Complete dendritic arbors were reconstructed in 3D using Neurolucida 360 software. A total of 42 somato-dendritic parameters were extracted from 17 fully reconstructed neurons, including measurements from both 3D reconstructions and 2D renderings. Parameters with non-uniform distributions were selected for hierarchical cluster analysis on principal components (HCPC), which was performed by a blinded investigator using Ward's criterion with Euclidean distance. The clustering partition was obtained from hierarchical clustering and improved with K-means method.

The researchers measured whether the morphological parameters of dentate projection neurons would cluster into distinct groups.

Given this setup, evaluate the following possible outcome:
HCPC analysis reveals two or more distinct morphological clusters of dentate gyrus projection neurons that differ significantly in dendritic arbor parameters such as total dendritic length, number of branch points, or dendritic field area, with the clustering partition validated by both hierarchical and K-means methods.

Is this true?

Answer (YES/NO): NO